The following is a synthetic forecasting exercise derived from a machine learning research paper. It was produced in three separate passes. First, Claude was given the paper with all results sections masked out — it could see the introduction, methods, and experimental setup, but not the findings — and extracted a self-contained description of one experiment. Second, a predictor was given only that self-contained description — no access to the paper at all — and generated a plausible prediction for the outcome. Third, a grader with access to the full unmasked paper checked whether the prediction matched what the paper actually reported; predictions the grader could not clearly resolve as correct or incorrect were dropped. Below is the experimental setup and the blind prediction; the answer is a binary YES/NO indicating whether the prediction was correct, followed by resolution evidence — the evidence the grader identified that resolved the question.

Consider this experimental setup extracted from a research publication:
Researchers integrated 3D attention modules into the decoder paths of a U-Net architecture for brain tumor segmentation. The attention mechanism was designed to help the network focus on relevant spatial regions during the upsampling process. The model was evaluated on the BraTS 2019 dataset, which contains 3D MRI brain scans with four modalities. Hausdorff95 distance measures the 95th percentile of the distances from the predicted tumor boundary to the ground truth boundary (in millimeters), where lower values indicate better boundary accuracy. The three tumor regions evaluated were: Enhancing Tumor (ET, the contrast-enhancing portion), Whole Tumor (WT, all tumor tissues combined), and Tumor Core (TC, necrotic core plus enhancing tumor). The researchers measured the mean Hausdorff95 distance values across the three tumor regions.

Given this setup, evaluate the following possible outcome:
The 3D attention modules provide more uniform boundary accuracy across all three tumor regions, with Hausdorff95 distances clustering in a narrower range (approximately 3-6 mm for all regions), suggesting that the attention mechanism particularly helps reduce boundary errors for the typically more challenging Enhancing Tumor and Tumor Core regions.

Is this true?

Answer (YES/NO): NO